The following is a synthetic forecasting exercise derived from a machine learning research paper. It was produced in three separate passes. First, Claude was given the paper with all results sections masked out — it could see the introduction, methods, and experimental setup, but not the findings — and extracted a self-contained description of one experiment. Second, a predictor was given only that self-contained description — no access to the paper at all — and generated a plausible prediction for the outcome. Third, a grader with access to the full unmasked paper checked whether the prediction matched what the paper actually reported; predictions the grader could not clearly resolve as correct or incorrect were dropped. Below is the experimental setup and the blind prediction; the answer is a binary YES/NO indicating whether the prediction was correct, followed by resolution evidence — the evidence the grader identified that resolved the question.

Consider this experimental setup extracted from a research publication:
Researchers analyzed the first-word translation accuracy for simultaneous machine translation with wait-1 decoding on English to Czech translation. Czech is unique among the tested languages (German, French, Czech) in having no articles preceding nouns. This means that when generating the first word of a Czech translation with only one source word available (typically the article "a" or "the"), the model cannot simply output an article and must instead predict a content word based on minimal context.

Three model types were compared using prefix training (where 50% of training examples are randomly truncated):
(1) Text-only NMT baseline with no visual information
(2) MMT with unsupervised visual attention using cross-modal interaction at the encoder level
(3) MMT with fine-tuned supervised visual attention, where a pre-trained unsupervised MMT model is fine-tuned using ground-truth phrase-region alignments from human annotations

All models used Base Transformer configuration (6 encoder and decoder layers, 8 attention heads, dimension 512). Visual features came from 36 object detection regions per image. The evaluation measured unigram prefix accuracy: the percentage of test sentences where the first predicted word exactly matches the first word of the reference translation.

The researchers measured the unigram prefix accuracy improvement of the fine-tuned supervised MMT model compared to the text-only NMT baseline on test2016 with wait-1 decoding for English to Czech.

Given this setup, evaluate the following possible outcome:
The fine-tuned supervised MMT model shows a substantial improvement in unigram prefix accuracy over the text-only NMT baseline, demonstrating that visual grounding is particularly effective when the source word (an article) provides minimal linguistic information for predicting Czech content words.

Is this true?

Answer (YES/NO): YES